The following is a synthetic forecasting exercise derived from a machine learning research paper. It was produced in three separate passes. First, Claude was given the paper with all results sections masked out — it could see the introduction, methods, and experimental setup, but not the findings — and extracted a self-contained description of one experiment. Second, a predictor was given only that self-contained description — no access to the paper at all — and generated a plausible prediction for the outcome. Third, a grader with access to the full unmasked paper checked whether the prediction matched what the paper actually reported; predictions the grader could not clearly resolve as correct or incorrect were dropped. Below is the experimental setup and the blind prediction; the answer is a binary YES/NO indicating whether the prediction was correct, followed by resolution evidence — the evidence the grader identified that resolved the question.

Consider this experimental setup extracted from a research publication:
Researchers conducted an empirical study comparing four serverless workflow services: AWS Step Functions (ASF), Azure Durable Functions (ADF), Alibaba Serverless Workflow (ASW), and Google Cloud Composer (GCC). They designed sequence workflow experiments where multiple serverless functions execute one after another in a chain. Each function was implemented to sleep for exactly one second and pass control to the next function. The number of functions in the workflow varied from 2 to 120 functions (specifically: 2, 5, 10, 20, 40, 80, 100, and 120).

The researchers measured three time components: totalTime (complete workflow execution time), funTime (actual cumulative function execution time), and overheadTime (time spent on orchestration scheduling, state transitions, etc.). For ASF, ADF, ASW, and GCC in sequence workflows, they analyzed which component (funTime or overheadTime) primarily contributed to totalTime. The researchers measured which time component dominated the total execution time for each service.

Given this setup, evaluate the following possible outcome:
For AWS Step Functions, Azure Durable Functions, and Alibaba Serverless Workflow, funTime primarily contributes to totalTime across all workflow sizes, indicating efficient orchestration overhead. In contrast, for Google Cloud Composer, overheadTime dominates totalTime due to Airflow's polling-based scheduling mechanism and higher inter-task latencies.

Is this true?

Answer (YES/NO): YES